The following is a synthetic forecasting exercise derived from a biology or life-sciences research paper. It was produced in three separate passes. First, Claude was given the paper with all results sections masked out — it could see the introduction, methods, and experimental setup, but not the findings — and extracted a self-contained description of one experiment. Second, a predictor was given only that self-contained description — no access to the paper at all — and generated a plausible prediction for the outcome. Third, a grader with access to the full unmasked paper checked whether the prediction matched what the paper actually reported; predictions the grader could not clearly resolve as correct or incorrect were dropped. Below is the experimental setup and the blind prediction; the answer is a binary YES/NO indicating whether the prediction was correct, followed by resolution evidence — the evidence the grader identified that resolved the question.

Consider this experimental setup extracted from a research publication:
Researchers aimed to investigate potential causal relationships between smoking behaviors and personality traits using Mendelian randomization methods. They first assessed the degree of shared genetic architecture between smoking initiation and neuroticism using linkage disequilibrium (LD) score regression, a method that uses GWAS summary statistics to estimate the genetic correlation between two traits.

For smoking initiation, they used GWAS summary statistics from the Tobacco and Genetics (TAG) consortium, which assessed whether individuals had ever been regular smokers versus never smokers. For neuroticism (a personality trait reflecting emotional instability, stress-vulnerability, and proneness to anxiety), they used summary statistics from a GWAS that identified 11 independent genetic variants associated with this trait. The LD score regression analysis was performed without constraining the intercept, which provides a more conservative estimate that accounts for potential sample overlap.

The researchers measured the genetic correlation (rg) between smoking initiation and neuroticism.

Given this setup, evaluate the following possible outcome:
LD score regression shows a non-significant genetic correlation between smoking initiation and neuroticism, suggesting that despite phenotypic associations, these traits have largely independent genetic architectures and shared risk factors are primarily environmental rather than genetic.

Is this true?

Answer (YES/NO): NO